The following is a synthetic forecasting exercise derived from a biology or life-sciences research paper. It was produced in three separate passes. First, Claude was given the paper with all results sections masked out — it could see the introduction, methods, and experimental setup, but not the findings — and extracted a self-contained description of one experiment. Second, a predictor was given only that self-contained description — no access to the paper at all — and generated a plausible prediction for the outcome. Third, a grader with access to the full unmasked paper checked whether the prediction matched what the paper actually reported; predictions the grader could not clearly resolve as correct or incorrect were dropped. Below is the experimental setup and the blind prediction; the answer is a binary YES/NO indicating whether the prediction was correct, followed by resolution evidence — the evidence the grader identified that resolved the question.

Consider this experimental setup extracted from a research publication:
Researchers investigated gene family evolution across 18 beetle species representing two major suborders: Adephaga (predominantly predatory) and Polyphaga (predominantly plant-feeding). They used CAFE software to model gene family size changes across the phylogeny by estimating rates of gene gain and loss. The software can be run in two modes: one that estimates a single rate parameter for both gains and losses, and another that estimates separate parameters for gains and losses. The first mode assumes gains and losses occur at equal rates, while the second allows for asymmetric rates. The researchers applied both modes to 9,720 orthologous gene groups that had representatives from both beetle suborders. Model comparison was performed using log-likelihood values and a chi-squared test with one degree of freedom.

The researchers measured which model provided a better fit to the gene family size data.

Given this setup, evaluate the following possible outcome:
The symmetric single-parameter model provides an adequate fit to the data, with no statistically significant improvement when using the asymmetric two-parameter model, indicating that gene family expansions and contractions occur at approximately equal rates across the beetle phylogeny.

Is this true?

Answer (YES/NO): NO